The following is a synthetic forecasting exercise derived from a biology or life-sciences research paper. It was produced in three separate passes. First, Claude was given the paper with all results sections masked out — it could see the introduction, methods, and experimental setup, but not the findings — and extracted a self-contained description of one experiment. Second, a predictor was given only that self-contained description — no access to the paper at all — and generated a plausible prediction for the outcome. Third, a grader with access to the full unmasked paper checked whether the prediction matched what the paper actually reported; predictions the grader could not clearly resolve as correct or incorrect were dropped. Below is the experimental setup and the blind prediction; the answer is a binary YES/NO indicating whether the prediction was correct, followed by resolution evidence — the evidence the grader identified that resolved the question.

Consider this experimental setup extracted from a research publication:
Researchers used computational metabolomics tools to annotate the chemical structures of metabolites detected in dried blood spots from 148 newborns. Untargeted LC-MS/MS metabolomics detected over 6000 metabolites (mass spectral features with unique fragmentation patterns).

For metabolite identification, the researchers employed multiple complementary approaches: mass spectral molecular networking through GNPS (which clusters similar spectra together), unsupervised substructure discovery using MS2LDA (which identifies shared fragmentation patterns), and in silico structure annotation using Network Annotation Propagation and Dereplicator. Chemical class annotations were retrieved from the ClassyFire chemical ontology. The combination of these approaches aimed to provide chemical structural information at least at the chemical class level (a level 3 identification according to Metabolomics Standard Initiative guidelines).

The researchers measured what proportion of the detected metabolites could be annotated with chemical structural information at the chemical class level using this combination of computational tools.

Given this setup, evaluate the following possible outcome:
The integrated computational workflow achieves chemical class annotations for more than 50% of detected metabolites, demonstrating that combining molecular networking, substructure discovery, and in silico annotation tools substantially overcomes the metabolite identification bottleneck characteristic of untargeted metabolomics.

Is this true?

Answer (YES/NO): YES